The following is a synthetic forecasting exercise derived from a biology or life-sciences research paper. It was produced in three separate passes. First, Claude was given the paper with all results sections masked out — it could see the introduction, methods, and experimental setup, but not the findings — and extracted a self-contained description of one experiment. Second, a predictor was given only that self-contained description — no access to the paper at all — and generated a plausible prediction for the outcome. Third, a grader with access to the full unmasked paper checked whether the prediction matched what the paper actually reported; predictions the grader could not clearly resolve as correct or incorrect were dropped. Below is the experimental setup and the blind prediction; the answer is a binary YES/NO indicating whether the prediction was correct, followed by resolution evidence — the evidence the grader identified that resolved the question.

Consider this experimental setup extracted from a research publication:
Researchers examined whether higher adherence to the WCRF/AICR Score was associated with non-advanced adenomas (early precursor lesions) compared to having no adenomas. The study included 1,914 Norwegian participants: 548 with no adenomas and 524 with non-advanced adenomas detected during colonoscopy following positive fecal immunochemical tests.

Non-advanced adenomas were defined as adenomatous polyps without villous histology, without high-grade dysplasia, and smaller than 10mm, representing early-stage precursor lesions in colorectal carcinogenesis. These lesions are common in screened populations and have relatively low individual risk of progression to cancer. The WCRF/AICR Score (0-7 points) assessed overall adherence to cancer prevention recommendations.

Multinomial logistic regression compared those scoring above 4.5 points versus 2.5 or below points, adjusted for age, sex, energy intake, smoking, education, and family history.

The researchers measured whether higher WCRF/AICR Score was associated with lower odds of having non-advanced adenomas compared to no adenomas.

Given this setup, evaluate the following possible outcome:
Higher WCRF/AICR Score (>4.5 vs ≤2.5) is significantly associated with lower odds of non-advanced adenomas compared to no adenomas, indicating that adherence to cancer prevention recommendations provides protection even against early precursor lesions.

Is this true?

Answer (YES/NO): NO